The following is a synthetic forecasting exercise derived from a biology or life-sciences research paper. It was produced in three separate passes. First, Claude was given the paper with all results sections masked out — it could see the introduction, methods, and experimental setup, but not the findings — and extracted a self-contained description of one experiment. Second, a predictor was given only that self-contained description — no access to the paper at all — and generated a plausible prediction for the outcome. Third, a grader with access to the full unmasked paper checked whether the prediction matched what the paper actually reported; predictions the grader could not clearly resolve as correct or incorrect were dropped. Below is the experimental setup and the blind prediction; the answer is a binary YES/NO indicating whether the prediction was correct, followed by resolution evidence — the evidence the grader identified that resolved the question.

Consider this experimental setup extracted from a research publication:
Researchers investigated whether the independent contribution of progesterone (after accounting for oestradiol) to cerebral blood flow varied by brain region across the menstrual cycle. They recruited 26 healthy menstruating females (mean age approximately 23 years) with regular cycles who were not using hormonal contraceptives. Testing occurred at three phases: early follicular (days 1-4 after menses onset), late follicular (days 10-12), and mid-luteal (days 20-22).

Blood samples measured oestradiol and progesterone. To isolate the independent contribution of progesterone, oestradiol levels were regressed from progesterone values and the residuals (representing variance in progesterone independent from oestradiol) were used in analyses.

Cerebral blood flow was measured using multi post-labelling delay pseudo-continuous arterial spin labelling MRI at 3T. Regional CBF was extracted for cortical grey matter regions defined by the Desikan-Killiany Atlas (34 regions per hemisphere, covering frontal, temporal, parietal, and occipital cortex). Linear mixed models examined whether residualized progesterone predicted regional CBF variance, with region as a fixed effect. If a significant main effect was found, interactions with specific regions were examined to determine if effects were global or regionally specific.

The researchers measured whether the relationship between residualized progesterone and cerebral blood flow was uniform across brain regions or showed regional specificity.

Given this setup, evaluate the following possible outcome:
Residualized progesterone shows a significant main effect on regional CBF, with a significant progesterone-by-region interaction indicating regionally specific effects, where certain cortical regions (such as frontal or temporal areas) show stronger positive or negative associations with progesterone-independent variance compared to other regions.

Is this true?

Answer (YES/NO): NO